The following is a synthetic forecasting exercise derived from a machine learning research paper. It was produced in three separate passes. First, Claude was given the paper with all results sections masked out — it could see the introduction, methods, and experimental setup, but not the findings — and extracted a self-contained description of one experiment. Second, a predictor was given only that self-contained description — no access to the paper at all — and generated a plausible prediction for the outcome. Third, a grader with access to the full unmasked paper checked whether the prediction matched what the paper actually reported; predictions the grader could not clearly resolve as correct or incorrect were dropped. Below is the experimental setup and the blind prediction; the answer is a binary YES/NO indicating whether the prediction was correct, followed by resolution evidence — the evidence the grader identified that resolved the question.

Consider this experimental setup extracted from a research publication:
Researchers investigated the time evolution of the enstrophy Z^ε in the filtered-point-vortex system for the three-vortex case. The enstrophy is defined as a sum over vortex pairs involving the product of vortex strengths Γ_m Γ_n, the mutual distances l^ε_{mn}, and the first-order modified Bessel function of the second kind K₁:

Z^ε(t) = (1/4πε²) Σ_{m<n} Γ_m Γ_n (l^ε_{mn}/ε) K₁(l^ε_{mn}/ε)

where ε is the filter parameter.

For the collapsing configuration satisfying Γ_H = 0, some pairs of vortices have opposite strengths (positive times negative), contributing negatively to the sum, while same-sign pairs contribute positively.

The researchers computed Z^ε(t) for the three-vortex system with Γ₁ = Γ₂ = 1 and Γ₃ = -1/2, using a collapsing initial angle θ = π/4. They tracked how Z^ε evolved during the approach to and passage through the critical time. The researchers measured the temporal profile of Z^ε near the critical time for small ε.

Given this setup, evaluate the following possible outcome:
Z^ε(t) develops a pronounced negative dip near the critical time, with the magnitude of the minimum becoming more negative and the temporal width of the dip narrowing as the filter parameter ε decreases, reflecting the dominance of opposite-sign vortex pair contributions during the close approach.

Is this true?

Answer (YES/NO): YES